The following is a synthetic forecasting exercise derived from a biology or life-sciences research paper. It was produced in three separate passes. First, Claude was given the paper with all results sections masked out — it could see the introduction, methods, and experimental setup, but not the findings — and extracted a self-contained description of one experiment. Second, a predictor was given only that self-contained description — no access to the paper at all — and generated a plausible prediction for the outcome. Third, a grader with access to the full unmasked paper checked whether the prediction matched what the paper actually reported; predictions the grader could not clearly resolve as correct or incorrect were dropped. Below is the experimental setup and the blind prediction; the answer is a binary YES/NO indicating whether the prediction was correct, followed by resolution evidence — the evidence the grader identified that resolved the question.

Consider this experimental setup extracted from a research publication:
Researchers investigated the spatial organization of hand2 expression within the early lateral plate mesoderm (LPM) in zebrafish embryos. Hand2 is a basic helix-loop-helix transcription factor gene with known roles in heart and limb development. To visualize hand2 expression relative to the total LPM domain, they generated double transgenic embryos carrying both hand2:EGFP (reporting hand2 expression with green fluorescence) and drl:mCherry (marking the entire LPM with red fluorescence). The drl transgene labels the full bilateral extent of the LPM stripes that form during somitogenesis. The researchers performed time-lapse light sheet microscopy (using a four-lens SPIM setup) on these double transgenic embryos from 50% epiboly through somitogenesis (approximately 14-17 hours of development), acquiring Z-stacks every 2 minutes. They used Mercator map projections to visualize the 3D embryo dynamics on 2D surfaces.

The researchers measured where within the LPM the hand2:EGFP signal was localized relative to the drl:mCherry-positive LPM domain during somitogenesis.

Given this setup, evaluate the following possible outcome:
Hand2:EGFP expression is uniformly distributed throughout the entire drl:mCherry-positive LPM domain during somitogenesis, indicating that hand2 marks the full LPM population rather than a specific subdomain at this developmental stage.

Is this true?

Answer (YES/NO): NO